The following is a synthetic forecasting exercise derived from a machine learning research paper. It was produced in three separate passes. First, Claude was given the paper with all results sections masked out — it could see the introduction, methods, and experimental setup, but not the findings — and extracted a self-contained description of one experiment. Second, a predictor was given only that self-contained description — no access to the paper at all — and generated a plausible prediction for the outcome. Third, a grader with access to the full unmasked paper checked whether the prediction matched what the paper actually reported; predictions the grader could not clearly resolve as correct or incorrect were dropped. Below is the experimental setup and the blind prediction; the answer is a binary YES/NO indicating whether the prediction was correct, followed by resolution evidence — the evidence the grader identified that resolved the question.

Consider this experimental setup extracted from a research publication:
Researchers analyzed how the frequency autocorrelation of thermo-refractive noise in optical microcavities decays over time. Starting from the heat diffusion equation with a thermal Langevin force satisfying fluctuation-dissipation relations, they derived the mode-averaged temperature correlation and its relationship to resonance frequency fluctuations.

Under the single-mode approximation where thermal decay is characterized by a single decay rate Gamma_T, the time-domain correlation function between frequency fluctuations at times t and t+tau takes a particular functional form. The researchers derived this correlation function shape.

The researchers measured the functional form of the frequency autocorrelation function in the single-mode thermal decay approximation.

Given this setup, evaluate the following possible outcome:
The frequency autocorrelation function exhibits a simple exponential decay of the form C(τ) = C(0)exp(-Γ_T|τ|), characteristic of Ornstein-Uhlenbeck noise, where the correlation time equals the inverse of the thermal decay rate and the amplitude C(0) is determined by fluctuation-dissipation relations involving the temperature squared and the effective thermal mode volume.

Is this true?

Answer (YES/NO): YES